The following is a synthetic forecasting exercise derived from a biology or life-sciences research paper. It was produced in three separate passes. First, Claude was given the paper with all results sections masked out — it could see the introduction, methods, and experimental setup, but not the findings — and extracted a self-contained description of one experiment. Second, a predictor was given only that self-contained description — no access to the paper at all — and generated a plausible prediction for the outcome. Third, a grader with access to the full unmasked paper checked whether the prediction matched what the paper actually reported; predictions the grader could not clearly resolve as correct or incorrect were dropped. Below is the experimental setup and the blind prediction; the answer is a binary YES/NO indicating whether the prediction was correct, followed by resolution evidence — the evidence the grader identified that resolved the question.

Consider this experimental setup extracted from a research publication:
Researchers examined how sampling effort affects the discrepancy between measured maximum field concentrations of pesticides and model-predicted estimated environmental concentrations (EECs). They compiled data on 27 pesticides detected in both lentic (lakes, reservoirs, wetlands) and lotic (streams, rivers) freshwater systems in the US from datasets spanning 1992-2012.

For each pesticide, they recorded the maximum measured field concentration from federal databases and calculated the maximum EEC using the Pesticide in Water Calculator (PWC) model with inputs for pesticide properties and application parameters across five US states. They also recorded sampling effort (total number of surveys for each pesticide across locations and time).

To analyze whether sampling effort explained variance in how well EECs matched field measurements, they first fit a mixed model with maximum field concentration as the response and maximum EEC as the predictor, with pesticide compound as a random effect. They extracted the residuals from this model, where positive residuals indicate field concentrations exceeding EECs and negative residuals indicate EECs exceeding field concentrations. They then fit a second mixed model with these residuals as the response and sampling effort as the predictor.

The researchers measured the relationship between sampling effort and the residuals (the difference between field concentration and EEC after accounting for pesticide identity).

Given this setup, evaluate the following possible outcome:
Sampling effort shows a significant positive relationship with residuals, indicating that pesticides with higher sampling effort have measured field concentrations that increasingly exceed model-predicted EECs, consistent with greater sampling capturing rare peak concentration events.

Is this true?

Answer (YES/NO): YES